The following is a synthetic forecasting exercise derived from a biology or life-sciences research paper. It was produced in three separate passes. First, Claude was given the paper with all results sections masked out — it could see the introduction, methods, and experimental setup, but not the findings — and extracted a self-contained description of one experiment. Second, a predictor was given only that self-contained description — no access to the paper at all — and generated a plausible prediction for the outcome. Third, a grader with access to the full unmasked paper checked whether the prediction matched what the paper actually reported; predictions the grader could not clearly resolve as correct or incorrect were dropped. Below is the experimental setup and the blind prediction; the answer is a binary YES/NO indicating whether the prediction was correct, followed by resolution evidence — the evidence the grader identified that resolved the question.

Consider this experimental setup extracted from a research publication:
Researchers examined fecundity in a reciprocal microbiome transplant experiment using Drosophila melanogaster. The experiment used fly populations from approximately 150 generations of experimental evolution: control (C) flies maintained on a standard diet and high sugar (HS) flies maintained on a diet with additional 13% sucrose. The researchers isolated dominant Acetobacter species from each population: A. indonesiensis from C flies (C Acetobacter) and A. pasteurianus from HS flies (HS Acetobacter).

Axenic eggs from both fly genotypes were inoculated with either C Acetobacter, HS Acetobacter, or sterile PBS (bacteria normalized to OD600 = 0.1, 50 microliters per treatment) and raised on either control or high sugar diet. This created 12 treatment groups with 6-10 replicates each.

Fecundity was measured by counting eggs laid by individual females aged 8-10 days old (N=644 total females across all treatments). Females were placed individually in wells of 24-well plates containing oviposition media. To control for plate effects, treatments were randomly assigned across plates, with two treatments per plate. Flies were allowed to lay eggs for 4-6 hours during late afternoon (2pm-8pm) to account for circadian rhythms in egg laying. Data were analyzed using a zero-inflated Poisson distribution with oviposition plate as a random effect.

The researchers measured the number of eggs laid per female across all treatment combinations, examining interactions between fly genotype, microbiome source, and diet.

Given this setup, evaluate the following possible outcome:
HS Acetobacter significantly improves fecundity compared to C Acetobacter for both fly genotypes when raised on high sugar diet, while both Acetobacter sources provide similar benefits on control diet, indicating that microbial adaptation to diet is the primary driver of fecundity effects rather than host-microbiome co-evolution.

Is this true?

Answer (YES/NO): NO